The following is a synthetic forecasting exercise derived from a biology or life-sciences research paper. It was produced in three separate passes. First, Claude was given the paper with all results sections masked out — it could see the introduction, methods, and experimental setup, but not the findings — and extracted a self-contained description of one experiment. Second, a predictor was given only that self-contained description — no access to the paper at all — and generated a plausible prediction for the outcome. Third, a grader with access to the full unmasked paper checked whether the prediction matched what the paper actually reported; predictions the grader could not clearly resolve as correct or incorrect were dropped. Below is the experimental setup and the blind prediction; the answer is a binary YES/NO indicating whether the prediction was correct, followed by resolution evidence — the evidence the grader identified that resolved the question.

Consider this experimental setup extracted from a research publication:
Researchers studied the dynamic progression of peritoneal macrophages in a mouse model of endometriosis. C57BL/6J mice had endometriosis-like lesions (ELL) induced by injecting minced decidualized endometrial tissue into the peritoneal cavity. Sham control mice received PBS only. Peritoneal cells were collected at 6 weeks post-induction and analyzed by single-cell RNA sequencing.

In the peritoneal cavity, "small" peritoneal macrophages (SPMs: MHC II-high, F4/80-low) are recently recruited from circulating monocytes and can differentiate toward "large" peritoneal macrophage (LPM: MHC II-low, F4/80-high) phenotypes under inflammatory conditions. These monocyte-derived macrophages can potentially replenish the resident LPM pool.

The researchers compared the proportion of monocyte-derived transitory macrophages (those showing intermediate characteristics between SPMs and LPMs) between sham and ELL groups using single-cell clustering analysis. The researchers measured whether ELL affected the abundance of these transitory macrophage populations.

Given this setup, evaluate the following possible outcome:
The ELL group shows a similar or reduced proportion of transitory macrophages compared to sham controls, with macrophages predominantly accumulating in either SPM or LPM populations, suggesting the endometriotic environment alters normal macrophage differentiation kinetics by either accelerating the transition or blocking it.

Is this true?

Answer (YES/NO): NO